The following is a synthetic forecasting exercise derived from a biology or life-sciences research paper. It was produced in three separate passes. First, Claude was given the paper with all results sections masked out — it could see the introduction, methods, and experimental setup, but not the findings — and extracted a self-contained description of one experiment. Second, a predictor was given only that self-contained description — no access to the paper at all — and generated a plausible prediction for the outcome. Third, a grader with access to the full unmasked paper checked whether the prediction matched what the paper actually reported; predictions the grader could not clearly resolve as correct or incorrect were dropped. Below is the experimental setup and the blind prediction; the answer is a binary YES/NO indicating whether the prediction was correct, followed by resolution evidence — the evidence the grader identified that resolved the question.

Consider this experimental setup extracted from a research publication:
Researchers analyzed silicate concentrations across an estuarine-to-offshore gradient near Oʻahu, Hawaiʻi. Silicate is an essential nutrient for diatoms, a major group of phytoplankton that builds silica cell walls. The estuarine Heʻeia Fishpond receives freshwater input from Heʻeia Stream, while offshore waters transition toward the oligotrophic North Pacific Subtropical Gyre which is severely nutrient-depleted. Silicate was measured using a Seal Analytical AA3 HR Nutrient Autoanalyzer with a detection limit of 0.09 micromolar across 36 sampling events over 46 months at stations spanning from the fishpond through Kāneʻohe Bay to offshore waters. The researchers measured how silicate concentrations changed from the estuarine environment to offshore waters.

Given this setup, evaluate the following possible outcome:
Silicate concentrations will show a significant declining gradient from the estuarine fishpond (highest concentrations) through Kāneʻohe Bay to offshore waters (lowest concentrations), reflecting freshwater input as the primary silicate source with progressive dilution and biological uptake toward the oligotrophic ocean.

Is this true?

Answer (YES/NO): YES